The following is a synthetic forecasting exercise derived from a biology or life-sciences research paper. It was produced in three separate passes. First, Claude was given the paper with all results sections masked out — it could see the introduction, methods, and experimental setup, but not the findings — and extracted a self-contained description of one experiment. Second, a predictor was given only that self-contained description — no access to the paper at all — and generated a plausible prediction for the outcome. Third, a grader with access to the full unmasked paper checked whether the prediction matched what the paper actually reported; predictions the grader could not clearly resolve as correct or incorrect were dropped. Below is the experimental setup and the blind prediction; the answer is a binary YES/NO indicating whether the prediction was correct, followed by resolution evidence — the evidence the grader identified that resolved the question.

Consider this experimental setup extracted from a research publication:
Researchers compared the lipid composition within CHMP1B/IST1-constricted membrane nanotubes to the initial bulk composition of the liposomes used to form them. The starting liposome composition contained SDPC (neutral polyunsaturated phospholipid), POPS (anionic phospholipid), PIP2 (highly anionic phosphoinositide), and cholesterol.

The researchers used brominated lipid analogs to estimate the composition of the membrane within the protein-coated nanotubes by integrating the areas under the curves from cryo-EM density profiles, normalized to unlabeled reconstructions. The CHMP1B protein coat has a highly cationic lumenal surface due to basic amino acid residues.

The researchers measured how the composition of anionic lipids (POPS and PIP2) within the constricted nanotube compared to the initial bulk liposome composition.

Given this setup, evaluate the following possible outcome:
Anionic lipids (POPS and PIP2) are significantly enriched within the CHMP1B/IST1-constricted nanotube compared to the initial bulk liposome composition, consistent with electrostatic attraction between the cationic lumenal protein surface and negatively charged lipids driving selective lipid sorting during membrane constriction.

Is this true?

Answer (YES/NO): YES